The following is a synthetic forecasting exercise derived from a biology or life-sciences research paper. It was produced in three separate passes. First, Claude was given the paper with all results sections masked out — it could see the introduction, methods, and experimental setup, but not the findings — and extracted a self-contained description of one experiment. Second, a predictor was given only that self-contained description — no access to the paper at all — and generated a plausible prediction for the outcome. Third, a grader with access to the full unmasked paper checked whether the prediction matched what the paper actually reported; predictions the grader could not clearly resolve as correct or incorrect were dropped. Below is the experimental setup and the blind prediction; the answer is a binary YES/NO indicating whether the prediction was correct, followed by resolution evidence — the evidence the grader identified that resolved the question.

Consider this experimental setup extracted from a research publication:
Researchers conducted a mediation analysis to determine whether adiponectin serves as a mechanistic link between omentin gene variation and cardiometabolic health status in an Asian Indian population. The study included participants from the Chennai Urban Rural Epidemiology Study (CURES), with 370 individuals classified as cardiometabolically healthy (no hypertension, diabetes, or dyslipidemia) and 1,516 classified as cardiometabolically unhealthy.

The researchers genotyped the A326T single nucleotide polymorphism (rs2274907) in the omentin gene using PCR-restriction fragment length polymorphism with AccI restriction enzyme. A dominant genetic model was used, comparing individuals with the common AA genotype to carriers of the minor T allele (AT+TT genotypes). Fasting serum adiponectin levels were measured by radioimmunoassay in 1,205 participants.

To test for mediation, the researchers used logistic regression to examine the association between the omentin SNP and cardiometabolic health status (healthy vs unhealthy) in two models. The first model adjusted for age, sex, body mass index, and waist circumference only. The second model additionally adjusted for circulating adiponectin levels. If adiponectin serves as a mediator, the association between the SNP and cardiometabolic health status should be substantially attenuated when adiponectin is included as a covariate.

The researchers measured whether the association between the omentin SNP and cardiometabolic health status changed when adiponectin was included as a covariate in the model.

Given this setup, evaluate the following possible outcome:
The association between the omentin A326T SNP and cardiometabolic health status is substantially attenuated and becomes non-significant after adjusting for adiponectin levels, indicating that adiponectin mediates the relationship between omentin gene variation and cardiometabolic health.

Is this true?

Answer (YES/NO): YES